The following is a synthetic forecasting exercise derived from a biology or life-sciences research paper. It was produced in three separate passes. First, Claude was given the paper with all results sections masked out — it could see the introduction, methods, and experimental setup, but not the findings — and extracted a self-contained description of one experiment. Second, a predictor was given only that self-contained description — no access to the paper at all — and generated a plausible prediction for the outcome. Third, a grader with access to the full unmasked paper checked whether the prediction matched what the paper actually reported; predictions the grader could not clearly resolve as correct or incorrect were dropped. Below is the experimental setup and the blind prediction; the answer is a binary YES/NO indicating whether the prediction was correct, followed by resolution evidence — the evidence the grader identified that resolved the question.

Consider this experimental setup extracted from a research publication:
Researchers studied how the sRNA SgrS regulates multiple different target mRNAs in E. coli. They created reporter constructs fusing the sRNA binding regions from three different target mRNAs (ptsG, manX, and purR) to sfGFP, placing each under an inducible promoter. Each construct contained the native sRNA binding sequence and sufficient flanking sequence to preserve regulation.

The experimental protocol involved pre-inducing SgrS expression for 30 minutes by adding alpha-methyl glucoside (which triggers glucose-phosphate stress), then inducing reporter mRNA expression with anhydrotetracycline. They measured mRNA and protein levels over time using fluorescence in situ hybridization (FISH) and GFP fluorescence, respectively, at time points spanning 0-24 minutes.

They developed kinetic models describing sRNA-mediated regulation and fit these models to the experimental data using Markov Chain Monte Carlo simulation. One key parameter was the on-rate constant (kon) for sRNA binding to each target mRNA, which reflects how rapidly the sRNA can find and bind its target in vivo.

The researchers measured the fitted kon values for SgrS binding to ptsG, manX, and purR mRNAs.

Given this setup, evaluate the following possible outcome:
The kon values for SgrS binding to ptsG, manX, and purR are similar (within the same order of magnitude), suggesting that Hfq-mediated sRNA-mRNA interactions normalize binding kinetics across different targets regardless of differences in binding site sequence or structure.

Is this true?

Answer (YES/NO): NO